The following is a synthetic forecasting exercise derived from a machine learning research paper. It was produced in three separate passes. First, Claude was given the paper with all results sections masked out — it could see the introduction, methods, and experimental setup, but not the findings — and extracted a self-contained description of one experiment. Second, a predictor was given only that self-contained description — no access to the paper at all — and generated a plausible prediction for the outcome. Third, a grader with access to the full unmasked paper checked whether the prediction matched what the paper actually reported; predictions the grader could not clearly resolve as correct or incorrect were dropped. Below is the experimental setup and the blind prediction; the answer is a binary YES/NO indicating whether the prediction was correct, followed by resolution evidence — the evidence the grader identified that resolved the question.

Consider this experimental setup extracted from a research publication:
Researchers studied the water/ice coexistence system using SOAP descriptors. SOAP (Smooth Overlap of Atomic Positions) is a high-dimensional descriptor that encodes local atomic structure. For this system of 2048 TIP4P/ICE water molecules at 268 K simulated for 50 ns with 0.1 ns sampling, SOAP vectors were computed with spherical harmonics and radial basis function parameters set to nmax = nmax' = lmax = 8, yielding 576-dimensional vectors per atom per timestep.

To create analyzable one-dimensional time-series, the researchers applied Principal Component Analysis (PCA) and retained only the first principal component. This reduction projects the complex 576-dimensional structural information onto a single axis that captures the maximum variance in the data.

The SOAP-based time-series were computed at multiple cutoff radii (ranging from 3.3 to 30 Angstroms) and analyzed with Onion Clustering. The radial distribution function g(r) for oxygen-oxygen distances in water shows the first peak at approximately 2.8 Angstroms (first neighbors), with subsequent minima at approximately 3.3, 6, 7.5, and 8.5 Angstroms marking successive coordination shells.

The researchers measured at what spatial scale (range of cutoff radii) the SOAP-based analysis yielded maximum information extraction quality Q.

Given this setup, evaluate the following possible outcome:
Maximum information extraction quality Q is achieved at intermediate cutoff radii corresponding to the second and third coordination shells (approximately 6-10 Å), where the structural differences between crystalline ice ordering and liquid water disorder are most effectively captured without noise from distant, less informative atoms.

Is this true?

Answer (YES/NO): NO